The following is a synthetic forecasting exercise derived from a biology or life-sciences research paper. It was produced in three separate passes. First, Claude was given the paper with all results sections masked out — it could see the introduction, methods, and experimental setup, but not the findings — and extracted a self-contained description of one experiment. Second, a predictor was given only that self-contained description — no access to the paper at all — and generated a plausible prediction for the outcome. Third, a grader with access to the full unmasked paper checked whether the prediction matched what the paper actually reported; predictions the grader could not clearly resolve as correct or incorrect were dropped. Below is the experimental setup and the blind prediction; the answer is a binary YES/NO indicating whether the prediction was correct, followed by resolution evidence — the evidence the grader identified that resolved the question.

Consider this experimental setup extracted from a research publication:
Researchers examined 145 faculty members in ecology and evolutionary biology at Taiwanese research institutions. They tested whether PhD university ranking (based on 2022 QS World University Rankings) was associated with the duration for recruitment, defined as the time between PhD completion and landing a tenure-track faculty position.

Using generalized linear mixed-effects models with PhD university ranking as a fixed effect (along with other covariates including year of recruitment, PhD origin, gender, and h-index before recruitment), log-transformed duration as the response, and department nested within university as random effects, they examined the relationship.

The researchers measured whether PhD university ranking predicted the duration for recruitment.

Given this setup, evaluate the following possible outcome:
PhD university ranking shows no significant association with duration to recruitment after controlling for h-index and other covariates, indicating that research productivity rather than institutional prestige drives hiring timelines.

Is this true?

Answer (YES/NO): YES